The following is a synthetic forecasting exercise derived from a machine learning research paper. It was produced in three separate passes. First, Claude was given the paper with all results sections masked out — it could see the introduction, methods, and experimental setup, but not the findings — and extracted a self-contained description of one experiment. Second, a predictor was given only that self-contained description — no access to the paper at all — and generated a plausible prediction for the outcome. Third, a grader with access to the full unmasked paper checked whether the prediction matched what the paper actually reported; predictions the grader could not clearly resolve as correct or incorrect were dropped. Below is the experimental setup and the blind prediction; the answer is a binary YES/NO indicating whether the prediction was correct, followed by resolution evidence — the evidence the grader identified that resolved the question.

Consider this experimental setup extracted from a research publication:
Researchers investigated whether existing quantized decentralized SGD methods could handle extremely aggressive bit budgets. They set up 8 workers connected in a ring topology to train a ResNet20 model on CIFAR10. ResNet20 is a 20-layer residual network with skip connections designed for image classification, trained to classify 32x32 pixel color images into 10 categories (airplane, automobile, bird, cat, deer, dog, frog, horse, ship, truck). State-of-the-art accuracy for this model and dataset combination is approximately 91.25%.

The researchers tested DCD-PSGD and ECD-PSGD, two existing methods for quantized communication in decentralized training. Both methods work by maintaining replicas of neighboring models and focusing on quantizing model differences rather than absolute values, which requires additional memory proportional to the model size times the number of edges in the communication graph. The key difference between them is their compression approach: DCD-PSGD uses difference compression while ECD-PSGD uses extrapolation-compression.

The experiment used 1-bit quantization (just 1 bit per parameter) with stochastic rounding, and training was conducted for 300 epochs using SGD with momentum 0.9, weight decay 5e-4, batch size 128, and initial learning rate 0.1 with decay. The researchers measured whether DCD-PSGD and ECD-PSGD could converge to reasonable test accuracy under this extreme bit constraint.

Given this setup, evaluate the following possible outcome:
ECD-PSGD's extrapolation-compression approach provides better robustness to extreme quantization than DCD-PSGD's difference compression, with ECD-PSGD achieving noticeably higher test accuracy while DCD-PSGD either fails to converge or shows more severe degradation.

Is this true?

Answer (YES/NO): NO